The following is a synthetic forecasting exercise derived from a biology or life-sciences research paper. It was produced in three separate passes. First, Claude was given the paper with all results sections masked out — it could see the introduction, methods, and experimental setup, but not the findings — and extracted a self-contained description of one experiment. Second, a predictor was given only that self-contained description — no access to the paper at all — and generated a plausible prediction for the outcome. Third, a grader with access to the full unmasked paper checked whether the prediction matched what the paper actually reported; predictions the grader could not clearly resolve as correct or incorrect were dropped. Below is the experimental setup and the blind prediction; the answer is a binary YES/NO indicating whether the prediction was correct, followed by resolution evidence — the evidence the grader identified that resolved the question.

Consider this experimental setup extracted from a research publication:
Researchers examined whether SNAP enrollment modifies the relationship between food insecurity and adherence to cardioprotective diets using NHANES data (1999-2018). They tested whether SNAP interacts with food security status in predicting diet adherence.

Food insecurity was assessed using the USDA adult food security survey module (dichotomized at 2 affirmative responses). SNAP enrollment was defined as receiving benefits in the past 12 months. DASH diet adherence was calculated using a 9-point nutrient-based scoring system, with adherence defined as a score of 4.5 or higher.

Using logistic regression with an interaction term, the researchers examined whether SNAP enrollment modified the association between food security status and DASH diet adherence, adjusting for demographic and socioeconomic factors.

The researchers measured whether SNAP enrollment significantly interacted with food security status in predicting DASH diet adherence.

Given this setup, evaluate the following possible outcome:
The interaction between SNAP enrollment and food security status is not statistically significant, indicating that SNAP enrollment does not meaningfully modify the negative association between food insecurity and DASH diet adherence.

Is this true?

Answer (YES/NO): NO